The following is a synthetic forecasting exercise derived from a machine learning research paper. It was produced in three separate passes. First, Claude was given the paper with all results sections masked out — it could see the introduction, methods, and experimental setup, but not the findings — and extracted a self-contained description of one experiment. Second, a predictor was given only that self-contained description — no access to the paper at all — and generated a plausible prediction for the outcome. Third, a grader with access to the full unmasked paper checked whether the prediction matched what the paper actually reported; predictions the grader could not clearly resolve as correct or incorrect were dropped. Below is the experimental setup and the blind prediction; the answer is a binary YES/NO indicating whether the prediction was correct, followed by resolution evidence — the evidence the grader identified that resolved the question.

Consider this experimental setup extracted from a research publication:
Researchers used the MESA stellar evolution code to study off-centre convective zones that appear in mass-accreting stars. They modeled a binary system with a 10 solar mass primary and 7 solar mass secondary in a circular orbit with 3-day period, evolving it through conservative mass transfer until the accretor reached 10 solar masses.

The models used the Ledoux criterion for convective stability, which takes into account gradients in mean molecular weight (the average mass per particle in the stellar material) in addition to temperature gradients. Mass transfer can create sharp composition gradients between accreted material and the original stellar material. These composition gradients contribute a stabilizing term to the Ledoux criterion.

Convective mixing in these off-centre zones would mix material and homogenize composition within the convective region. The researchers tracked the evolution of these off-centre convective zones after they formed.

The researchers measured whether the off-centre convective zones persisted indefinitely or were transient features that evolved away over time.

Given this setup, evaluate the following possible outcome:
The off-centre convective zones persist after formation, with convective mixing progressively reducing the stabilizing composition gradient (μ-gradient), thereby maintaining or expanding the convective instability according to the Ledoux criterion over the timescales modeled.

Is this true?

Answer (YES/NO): NO